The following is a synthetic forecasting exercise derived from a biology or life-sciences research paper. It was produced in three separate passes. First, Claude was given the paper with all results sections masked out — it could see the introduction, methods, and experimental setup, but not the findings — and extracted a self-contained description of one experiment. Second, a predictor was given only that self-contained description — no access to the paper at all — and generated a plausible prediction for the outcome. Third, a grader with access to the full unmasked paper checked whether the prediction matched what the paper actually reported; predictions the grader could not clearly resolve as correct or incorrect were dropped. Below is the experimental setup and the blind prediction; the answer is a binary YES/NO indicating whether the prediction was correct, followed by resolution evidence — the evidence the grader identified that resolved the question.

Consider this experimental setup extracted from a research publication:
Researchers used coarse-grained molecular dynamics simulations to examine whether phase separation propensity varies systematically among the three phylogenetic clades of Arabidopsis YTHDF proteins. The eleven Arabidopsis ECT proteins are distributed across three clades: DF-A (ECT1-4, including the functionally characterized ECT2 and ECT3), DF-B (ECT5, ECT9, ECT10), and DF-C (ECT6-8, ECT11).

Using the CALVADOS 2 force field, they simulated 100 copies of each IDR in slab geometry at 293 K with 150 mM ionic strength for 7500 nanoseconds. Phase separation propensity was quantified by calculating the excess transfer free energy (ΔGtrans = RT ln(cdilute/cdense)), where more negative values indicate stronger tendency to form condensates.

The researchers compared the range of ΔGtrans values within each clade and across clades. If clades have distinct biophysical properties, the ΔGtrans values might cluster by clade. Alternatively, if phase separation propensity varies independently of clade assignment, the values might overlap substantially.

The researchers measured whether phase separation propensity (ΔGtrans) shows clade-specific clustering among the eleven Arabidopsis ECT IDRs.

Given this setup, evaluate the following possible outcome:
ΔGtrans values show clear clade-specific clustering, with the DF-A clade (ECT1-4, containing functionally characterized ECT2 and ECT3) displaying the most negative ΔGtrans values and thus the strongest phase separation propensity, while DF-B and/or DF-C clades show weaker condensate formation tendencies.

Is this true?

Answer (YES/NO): NO